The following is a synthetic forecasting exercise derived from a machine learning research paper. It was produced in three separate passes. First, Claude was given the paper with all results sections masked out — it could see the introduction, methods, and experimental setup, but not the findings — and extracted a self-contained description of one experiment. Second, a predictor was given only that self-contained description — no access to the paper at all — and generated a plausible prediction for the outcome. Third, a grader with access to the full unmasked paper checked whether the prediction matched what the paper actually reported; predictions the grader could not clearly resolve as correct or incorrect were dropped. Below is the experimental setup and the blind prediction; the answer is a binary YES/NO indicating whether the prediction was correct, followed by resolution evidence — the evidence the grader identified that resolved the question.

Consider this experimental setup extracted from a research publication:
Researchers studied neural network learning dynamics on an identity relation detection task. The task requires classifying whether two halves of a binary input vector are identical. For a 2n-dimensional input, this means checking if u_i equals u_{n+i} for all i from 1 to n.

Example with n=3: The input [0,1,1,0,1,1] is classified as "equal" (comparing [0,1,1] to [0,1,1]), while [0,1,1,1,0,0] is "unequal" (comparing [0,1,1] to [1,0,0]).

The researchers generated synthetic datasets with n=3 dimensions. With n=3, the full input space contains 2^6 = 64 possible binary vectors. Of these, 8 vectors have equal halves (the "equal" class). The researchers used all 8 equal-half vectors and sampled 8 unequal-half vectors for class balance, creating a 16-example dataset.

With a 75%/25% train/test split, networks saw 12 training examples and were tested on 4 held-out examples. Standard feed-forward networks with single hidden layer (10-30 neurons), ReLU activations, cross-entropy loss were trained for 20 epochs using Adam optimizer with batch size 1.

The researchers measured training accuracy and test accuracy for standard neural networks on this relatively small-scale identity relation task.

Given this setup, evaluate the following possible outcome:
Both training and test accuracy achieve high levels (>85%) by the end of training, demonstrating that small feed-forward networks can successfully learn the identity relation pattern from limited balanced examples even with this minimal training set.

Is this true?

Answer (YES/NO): NO